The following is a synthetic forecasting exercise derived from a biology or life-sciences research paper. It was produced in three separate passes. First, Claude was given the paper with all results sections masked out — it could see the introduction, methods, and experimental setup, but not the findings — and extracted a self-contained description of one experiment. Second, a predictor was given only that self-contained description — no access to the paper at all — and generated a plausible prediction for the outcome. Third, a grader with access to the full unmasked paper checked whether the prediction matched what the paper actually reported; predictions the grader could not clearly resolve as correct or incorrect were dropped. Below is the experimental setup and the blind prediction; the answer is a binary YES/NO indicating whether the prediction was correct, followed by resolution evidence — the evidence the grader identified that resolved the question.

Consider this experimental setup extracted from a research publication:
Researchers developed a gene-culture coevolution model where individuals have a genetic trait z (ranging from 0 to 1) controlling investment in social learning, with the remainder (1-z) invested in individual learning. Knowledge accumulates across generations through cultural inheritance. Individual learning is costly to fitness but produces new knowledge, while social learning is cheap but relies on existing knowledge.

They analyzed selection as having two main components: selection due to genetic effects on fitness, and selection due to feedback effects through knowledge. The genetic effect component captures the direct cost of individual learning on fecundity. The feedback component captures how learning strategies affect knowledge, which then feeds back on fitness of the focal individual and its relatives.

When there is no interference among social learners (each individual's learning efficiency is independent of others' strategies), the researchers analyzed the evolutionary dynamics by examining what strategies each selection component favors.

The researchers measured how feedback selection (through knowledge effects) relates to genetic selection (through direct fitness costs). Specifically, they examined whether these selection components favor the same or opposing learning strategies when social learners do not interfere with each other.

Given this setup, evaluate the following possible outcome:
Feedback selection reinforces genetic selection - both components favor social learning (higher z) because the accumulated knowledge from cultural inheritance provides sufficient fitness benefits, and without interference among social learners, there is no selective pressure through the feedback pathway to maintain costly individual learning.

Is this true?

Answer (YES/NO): NO